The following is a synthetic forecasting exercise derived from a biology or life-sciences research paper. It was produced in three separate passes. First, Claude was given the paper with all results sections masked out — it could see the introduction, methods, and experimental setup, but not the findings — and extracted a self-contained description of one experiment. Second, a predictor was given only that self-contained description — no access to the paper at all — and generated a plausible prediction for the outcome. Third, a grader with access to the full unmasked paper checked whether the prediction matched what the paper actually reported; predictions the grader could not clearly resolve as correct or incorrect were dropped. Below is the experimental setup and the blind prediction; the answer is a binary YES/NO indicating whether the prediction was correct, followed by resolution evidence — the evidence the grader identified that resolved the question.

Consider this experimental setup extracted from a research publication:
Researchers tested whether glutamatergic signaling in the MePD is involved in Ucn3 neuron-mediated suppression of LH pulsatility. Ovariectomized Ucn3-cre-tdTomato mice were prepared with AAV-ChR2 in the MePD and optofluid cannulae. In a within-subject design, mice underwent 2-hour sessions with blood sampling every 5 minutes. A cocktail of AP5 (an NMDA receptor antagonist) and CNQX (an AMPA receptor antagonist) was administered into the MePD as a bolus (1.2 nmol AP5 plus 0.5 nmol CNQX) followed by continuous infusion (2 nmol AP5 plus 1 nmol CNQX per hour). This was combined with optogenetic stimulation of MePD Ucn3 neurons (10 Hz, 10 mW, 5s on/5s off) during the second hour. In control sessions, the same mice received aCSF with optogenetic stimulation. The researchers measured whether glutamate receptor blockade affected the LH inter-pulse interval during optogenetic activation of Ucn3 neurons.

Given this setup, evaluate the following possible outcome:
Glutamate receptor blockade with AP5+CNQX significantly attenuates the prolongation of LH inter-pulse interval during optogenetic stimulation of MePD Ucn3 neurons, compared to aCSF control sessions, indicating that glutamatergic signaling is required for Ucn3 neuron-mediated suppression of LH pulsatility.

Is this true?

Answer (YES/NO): YES